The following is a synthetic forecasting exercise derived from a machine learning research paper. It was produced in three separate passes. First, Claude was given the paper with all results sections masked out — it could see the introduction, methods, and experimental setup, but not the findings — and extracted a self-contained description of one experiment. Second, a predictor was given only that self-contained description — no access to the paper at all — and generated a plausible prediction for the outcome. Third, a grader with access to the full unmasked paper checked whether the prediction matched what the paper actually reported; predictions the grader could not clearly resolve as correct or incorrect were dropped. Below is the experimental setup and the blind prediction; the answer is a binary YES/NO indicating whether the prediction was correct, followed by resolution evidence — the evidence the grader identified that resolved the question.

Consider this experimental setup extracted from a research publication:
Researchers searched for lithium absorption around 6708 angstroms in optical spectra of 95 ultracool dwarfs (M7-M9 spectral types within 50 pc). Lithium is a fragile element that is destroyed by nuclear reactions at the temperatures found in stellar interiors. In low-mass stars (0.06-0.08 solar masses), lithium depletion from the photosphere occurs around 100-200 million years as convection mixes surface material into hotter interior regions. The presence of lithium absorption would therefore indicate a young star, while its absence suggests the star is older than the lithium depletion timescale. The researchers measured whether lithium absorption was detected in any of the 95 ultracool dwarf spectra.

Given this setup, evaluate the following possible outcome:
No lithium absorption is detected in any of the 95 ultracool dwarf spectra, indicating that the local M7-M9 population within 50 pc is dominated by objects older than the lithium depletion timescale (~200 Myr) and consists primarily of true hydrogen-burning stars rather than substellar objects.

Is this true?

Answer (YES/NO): NO